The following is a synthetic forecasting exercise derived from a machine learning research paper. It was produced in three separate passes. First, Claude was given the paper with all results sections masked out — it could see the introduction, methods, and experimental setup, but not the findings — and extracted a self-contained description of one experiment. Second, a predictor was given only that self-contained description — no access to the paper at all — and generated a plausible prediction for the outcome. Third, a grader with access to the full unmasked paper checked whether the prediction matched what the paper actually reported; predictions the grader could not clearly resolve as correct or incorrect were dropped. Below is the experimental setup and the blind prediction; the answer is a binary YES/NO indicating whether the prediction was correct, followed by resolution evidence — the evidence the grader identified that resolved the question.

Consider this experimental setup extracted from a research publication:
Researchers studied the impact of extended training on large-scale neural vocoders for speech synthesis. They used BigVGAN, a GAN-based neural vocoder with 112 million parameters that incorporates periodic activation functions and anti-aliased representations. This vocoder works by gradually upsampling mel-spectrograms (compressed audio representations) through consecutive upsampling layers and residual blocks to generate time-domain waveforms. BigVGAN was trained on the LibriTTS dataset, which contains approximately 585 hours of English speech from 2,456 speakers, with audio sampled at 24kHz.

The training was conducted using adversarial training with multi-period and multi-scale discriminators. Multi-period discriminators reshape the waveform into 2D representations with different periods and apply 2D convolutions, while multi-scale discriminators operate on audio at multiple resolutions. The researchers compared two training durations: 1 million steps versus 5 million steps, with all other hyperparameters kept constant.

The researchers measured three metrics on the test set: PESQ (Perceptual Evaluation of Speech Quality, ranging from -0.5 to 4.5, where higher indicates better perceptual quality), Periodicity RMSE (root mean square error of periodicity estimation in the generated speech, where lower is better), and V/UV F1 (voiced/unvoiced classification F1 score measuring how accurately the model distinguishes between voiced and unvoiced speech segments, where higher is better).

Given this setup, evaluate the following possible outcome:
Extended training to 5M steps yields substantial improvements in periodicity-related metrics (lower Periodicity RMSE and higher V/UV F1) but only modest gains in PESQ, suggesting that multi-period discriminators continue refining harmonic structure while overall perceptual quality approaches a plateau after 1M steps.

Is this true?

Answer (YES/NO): NO